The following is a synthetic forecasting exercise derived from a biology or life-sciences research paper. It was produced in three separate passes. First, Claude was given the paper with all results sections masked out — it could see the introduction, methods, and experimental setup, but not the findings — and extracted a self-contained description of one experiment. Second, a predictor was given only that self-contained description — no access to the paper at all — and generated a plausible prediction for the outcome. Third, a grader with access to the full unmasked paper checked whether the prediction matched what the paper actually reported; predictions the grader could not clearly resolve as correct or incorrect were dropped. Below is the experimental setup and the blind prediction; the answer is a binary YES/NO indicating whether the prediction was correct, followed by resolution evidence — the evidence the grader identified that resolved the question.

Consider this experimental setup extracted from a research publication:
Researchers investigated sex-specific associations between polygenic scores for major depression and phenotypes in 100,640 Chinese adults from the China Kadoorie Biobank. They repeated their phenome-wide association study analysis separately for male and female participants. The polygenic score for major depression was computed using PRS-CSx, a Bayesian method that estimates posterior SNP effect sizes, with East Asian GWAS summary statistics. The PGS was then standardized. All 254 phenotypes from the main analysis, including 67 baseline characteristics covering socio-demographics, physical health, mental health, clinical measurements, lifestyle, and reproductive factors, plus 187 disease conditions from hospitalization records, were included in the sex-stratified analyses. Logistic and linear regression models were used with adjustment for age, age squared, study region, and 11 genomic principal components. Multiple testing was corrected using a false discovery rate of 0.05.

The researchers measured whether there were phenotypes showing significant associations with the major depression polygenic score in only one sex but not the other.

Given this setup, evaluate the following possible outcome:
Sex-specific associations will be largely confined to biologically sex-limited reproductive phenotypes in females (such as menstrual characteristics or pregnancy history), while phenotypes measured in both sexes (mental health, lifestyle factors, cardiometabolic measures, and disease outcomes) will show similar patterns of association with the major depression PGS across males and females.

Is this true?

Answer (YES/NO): YES